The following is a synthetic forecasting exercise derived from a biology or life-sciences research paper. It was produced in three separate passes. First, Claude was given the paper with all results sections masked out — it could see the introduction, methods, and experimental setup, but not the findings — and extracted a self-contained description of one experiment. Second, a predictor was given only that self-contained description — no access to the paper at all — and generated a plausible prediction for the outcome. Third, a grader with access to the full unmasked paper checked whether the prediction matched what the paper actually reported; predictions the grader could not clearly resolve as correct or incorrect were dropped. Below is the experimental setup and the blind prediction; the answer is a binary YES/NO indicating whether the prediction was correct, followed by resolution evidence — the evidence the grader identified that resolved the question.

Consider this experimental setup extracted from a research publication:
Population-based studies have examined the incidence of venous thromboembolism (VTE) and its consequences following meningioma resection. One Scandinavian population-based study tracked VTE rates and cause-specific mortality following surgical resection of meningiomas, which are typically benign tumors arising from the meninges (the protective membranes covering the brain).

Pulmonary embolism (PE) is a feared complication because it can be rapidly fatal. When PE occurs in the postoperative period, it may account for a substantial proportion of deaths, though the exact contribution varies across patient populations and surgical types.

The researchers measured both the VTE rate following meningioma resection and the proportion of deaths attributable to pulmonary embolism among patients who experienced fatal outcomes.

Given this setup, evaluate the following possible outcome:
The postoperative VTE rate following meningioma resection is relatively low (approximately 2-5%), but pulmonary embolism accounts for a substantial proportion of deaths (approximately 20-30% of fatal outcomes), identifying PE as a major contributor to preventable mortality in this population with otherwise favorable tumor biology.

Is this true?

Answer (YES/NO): YES